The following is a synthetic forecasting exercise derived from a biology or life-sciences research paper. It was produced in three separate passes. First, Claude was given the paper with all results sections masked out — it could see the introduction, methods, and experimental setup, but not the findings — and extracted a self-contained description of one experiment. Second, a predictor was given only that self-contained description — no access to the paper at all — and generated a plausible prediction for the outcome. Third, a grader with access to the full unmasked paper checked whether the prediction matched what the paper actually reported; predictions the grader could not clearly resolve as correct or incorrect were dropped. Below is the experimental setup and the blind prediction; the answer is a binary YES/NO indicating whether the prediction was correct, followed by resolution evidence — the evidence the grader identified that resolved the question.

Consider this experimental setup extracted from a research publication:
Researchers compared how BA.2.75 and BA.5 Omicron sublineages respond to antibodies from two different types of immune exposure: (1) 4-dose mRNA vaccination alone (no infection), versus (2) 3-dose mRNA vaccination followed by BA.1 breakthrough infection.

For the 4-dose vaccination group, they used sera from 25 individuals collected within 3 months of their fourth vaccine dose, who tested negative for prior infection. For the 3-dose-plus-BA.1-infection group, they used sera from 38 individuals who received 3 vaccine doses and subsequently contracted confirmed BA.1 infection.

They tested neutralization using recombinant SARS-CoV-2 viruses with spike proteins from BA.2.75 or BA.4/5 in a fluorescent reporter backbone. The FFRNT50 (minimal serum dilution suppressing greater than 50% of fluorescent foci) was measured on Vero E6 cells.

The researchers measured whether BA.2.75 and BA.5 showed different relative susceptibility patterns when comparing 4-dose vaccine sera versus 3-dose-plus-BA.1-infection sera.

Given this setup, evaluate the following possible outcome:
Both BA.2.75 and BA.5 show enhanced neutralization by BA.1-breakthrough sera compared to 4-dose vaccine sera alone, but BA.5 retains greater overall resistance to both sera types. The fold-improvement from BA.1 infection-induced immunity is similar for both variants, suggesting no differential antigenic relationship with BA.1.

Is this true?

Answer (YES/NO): NO